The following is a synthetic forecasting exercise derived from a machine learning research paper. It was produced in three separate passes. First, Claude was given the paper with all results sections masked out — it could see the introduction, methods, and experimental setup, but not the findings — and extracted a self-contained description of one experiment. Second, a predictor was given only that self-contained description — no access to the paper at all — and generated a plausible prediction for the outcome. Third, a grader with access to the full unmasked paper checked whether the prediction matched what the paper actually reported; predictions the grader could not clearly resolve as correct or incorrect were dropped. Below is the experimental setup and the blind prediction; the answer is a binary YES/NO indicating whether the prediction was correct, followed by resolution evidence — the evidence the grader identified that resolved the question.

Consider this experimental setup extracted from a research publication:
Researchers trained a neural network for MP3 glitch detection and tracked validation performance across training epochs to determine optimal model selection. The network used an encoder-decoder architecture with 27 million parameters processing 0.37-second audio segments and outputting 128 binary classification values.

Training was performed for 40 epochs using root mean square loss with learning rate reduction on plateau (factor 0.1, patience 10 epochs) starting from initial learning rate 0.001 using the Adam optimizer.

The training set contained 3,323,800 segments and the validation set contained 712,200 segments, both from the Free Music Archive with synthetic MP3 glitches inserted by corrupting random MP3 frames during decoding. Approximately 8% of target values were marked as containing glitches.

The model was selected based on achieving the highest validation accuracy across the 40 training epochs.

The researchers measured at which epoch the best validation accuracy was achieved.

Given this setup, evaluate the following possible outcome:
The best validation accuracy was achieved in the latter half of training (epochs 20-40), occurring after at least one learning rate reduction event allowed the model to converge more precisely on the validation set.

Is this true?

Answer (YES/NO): YES